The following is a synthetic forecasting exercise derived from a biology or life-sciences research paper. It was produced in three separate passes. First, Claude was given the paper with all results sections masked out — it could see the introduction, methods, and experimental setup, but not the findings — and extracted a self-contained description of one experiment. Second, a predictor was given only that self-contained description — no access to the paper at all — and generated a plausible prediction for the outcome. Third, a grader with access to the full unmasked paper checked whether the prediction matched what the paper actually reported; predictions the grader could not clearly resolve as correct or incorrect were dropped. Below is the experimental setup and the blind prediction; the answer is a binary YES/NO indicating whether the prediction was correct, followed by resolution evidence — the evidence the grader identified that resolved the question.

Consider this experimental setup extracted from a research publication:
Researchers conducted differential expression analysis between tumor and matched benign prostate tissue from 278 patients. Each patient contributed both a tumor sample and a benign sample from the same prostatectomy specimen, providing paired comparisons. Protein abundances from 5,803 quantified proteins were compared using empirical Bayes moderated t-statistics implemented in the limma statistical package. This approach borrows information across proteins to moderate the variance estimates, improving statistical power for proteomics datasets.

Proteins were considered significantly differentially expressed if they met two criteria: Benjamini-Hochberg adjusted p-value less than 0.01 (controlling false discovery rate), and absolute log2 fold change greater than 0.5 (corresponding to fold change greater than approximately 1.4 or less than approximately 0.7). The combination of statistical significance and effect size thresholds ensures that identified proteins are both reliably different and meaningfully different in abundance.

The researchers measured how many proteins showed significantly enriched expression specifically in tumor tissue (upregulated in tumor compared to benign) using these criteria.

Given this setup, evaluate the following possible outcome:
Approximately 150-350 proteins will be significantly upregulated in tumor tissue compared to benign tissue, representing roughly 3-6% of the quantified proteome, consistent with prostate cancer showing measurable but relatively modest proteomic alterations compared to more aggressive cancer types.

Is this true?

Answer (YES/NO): NO